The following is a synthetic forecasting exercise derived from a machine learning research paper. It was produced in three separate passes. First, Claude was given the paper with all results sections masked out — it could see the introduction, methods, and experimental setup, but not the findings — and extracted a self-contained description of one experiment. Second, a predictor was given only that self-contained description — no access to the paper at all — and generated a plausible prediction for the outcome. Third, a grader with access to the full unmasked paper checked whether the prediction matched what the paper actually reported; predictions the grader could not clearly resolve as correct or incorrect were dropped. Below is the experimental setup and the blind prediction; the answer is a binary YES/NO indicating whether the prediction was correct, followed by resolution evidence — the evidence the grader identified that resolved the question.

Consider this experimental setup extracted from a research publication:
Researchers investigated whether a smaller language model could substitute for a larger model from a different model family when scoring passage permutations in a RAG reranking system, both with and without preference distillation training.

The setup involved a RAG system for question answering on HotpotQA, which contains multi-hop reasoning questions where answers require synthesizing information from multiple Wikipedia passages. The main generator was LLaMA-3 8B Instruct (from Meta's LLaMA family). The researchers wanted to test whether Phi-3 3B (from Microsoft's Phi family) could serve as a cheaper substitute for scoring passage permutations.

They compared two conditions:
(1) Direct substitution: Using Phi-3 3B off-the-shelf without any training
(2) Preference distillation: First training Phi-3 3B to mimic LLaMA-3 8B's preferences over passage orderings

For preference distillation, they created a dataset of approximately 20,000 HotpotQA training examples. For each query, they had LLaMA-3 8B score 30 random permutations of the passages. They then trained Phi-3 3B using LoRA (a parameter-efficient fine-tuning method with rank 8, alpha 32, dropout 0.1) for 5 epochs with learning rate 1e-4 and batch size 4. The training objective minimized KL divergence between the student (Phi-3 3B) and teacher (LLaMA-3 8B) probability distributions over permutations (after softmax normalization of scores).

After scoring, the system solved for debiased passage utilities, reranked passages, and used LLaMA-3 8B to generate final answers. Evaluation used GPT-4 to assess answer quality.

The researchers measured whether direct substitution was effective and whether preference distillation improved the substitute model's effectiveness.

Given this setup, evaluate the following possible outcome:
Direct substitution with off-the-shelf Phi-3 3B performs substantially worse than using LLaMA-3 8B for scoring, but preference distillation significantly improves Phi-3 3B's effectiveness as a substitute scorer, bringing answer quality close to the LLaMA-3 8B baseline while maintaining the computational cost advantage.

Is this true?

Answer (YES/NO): YES